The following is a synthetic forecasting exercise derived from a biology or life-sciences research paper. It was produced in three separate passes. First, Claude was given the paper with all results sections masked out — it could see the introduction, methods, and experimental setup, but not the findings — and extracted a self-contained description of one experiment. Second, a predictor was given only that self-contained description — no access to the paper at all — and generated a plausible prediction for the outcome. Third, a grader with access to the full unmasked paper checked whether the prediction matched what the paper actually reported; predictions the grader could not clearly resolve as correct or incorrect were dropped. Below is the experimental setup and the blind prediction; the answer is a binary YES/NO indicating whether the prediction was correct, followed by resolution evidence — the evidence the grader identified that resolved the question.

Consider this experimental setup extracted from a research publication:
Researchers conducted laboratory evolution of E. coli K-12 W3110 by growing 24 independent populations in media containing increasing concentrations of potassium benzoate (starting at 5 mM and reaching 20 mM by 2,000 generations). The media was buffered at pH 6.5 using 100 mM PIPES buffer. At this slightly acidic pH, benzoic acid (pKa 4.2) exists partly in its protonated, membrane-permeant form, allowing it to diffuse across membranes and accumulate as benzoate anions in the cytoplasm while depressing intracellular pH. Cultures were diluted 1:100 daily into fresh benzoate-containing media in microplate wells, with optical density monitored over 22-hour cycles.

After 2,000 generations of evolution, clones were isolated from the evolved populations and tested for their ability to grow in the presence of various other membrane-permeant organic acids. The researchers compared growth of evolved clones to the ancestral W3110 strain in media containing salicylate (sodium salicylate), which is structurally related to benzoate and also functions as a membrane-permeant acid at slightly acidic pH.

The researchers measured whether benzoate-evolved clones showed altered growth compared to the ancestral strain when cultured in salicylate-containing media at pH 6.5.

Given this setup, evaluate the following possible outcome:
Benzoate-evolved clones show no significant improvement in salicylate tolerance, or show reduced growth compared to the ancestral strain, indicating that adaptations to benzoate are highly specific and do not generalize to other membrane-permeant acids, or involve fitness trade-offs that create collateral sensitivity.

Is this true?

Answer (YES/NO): NO